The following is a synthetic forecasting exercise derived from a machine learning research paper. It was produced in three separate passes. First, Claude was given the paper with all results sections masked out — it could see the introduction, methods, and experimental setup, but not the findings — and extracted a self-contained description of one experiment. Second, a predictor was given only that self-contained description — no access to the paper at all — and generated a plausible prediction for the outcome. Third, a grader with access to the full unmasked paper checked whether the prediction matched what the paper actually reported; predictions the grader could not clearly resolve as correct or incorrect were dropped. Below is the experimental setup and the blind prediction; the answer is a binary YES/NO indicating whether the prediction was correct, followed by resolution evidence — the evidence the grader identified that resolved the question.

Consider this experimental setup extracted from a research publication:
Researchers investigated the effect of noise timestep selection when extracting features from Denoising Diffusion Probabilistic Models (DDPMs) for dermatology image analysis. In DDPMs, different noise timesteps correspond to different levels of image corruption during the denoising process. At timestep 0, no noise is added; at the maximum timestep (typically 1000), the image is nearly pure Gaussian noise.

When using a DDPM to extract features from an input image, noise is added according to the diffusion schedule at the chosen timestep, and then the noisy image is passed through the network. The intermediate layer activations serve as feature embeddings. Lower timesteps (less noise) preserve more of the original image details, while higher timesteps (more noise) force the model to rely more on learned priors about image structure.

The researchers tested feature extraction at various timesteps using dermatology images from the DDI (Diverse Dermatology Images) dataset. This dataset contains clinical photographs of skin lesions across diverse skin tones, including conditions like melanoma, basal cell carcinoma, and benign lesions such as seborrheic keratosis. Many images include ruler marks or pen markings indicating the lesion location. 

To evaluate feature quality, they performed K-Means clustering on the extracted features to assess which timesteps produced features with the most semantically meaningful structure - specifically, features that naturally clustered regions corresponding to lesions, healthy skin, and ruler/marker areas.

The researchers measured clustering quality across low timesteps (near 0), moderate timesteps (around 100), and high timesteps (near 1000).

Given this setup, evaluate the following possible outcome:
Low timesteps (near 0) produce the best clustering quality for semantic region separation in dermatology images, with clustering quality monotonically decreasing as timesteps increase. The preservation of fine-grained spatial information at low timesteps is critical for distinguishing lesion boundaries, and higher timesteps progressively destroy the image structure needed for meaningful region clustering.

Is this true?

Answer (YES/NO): NO